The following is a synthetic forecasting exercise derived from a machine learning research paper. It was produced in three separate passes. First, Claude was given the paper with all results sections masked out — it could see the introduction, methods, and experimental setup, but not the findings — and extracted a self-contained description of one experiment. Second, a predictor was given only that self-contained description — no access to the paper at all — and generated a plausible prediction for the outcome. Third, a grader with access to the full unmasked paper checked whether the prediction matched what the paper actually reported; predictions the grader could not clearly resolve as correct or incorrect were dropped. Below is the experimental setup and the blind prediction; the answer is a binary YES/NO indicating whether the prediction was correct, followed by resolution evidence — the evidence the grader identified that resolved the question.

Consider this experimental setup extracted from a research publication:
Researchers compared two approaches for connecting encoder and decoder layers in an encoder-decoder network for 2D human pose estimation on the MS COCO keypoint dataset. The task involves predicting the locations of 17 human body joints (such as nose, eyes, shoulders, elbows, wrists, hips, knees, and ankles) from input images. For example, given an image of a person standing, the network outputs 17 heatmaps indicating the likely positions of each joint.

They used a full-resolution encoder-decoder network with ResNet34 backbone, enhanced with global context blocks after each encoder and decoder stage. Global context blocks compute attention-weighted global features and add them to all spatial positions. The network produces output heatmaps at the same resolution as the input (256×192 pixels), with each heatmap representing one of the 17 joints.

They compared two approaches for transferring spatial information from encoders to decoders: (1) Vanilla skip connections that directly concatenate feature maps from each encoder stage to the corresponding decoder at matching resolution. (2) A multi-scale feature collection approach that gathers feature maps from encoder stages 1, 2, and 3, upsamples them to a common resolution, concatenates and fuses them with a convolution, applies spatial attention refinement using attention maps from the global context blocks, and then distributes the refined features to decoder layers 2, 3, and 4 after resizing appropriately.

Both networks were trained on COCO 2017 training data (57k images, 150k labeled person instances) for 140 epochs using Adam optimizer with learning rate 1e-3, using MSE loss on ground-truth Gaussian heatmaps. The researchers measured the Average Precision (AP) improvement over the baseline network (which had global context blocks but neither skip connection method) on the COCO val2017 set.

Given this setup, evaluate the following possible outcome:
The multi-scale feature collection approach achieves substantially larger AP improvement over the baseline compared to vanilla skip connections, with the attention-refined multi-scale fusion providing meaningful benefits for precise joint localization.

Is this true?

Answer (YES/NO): YES